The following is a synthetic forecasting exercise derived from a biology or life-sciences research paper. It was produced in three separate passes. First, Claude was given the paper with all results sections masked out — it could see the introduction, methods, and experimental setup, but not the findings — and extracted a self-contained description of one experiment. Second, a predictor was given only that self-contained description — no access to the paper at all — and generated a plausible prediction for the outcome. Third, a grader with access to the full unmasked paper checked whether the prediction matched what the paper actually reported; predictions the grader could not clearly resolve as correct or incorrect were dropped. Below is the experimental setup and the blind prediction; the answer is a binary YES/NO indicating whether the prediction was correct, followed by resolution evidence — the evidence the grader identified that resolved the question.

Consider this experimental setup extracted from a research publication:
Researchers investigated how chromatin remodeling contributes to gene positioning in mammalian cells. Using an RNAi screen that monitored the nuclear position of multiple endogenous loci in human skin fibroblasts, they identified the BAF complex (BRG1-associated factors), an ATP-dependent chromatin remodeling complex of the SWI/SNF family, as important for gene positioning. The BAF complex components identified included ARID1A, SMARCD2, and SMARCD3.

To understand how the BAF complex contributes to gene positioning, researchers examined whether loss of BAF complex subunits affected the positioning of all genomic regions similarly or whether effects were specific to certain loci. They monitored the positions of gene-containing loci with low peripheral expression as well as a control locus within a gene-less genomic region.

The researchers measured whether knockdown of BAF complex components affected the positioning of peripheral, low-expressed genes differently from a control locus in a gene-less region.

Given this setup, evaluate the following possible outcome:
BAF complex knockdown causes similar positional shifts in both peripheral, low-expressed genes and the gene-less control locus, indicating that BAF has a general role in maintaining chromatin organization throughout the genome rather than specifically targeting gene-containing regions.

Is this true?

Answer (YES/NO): NO